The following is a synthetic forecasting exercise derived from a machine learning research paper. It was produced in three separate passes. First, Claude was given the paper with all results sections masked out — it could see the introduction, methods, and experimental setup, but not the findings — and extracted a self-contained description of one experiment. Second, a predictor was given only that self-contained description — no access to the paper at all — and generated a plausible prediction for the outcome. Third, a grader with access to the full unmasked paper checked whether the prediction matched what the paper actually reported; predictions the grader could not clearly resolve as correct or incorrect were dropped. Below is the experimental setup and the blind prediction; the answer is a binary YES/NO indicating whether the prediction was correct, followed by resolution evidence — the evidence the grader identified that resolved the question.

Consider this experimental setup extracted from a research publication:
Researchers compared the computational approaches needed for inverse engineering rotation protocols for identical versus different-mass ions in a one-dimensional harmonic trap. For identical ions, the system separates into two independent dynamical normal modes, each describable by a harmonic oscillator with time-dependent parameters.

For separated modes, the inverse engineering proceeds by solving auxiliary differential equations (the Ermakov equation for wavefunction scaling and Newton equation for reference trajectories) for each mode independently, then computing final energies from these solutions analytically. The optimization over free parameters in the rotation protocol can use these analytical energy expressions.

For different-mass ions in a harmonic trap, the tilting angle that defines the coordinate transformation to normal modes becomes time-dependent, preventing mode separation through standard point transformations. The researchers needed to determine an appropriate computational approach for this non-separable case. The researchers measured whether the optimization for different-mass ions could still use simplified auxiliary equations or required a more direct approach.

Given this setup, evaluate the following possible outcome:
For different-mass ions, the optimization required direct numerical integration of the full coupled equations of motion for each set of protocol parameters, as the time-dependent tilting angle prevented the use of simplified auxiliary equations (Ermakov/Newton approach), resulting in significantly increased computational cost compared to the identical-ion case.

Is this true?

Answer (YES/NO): YES